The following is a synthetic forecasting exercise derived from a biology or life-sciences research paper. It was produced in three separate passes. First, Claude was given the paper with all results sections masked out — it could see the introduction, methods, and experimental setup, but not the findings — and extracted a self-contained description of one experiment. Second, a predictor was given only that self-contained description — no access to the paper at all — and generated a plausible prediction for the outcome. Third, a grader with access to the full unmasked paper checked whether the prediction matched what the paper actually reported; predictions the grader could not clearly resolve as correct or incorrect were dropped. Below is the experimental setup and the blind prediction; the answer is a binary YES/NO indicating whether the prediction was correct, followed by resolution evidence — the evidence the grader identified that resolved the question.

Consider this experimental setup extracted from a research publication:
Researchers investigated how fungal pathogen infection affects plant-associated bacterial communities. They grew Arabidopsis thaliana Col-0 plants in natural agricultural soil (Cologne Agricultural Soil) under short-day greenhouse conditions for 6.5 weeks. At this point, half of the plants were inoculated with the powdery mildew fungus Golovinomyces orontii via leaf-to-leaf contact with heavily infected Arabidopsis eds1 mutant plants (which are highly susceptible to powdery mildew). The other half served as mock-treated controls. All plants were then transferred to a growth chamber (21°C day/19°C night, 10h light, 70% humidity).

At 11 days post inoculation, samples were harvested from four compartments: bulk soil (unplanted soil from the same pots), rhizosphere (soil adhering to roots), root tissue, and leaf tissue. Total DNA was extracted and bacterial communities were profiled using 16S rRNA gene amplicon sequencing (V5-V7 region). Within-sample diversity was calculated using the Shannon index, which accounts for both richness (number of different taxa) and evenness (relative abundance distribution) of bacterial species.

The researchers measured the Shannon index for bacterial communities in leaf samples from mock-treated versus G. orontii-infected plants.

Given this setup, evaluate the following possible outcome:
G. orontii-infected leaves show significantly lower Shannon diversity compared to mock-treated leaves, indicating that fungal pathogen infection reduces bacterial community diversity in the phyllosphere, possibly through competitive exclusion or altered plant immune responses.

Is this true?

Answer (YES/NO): NO